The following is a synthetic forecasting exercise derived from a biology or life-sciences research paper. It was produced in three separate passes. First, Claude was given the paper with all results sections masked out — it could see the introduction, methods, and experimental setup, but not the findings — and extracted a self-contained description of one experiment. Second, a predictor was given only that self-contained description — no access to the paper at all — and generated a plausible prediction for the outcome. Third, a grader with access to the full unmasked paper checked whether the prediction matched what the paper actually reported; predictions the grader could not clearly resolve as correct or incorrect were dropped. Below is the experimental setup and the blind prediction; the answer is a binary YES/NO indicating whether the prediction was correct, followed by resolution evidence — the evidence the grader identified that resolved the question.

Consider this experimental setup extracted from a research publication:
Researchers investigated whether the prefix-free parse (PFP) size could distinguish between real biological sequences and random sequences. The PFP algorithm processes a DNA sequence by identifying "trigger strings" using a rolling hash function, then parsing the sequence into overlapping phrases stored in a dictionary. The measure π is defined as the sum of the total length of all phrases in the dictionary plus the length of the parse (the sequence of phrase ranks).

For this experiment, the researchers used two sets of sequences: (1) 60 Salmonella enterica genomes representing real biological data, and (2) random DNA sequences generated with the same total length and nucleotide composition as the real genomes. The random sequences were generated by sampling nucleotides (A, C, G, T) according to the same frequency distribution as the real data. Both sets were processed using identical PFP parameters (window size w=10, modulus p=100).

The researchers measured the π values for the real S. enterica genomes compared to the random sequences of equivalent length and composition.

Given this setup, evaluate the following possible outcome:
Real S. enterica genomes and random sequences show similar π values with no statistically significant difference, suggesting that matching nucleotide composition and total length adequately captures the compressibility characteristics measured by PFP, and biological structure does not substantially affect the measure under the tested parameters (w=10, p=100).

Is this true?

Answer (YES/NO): NO